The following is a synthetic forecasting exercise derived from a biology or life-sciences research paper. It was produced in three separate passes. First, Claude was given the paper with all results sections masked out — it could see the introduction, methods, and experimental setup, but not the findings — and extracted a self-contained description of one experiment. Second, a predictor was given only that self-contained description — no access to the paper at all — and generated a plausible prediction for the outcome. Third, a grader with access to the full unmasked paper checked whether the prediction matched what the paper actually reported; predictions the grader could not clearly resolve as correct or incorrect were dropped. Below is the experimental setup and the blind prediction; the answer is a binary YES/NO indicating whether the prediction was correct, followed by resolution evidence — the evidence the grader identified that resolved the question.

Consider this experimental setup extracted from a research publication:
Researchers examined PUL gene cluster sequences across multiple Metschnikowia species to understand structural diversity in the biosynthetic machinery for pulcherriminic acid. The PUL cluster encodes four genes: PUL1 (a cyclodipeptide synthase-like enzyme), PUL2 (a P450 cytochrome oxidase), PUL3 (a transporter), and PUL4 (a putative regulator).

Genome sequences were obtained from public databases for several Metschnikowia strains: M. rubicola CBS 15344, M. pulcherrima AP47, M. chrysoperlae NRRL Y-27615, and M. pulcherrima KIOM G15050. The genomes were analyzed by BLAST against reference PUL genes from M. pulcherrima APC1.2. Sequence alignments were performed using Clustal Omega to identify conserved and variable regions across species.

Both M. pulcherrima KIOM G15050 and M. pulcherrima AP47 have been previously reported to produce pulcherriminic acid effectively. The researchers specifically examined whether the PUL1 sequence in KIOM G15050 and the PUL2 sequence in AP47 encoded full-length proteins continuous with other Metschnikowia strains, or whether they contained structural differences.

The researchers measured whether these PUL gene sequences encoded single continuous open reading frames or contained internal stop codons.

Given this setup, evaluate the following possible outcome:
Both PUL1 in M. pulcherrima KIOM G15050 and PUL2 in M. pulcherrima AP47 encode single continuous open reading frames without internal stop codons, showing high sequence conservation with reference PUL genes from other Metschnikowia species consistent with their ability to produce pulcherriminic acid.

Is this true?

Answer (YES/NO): NO